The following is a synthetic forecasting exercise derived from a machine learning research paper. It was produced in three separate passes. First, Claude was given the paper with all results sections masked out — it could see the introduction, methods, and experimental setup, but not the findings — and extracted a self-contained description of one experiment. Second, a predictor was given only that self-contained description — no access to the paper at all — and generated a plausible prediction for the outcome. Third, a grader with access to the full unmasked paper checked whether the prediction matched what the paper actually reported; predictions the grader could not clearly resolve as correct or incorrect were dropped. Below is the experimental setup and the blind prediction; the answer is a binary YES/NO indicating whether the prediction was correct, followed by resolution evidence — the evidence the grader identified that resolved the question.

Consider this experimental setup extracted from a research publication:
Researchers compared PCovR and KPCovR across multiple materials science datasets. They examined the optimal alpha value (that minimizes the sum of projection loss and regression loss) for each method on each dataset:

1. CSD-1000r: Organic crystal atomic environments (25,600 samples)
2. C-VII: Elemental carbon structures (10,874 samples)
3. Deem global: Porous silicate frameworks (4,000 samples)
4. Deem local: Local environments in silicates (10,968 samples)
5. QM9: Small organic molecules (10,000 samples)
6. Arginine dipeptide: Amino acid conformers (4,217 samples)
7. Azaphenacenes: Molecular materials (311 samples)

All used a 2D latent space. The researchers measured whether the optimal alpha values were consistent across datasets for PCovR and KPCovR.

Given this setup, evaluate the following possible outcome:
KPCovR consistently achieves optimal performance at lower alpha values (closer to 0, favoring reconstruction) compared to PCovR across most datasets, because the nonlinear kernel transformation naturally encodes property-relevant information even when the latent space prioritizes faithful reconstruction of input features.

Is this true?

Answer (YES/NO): NO